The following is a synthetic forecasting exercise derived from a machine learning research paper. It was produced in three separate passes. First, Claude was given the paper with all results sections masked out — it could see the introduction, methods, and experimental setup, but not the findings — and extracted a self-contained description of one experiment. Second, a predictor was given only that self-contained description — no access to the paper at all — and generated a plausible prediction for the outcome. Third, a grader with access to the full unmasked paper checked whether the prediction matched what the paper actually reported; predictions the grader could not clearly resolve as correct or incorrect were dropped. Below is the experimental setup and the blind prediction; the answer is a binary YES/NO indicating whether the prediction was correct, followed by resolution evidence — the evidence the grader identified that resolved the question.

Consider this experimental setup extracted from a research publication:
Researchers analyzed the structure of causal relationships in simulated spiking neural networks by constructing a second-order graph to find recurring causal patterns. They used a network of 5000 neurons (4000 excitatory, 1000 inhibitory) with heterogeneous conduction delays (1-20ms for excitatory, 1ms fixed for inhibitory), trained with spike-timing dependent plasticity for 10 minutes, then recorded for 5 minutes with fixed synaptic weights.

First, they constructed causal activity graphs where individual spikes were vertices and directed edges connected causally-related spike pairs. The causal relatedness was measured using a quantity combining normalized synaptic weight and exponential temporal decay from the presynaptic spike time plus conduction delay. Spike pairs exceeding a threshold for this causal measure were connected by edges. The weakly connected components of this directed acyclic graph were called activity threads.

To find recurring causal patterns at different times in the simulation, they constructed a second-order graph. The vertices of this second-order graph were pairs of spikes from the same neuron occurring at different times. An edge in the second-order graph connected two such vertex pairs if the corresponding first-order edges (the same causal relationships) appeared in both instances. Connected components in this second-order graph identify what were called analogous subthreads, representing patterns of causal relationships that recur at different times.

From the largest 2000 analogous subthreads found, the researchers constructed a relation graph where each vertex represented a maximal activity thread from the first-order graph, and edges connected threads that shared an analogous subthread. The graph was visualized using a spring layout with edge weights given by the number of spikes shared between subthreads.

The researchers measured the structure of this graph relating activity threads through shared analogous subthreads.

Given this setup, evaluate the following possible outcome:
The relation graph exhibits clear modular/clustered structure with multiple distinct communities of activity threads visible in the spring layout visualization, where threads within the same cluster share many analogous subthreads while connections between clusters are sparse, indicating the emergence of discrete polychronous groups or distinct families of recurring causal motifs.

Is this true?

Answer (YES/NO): YES